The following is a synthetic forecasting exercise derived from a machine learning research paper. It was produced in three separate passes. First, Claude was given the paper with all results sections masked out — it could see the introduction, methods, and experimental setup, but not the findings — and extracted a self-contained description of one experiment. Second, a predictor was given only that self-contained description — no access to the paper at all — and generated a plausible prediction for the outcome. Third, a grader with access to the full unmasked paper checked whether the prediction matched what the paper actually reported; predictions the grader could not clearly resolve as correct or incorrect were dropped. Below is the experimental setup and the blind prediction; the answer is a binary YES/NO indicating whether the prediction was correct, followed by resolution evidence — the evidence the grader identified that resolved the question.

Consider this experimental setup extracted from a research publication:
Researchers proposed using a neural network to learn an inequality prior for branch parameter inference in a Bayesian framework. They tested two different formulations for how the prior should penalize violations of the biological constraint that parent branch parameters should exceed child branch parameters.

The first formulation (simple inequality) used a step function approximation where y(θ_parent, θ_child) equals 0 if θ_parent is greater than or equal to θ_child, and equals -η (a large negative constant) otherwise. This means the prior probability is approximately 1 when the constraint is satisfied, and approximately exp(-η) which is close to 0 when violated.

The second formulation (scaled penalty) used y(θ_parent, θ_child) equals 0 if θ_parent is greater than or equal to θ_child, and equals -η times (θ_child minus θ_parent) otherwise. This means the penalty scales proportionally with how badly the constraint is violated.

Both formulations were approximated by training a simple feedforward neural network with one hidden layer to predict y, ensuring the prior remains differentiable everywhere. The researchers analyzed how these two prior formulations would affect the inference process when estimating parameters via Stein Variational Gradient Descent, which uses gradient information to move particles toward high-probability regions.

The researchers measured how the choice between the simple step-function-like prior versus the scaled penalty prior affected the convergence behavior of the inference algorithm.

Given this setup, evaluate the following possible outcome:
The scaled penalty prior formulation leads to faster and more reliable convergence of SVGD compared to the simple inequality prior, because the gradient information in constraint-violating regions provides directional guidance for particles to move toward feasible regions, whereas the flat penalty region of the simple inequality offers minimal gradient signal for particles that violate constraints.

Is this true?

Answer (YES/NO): YES